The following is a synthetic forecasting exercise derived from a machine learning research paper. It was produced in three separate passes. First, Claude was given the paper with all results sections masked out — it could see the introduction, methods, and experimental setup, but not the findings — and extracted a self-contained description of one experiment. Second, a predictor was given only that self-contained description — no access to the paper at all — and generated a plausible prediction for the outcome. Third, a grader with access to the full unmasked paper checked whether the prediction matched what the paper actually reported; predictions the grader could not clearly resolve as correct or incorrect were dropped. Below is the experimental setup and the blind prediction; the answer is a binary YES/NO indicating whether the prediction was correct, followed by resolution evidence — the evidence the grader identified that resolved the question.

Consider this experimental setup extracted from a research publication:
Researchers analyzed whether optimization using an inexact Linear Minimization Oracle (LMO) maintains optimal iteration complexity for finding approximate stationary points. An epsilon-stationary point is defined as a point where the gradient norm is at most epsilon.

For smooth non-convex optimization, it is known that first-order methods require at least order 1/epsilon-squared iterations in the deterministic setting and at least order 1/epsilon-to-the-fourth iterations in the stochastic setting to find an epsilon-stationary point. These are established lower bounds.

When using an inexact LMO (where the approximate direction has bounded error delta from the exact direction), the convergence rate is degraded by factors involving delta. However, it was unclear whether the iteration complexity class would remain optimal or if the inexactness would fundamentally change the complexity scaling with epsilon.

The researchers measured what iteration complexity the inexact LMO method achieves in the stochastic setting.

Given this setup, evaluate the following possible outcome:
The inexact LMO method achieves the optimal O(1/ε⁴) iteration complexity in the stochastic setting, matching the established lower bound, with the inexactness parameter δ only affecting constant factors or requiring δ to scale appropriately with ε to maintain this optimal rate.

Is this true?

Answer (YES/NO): YES